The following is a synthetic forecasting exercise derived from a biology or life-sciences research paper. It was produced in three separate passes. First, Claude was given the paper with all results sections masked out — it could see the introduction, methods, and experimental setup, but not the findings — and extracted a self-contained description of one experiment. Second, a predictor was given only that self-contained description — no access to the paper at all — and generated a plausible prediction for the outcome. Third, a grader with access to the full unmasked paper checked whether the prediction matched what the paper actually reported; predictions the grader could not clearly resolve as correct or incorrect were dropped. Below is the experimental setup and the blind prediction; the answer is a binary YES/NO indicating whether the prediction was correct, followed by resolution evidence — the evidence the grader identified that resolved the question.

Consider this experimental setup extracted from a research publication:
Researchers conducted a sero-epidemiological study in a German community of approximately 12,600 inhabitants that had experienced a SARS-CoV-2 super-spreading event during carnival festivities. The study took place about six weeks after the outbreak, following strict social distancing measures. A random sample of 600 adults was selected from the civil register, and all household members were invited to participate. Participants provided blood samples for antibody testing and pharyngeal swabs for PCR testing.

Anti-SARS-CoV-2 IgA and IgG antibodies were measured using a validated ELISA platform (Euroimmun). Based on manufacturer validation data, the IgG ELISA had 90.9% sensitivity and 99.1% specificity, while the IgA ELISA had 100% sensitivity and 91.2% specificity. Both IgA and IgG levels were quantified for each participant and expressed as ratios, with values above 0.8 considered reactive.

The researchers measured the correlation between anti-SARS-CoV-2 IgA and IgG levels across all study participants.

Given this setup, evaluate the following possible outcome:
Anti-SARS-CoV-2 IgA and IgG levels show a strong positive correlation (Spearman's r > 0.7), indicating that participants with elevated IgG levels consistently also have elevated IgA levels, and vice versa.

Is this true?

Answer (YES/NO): NO